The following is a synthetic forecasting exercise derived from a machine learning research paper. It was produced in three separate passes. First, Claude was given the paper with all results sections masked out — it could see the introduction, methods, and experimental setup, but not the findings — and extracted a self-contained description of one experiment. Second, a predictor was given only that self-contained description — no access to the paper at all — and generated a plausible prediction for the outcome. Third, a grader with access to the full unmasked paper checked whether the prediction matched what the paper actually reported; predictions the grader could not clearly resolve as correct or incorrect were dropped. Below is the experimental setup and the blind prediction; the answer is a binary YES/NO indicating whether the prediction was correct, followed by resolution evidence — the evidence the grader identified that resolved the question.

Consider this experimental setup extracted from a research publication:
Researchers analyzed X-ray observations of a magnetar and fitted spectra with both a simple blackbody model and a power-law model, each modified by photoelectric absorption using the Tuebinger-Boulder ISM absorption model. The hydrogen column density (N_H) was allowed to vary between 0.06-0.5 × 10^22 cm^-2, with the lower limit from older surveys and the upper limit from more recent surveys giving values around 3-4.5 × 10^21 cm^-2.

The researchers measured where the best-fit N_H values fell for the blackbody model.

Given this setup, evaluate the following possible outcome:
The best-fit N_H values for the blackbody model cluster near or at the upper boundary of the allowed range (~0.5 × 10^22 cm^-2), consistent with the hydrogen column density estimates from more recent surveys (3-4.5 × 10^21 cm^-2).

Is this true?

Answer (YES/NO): NO